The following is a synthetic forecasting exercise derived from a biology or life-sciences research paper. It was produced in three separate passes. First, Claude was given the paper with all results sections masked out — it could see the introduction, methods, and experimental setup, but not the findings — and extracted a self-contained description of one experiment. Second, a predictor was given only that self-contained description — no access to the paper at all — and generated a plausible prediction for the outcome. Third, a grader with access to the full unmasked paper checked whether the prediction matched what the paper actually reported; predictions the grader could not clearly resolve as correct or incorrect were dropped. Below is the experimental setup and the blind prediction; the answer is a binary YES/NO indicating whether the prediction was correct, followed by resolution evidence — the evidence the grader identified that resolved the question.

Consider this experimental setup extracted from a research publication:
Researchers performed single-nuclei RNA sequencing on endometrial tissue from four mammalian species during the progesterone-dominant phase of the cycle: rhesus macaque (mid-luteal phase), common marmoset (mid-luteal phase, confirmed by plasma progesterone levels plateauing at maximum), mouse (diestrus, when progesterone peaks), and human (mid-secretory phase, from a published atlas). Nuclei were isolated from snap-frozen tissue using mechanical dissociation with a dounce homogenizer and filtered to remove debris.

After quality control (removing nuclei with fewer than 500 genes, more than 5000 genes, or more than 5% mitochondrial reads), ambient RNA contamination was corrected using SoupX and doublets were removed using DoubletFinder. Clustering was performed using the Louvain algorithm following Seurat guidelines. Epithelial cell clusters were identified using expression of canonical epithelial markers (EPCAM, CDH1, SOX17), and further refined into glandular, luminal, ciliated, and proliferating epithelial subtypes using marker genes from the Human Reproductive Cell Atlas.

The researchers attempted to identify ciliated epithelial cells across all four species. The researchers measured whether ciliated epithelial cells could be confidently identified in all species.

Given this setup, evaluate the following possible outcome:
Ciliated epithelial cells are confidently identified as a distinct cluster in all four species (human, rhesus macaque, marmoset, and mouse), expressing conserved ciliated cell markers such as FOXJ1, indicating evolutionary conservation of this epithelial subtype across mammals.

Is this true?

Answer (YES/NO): NO